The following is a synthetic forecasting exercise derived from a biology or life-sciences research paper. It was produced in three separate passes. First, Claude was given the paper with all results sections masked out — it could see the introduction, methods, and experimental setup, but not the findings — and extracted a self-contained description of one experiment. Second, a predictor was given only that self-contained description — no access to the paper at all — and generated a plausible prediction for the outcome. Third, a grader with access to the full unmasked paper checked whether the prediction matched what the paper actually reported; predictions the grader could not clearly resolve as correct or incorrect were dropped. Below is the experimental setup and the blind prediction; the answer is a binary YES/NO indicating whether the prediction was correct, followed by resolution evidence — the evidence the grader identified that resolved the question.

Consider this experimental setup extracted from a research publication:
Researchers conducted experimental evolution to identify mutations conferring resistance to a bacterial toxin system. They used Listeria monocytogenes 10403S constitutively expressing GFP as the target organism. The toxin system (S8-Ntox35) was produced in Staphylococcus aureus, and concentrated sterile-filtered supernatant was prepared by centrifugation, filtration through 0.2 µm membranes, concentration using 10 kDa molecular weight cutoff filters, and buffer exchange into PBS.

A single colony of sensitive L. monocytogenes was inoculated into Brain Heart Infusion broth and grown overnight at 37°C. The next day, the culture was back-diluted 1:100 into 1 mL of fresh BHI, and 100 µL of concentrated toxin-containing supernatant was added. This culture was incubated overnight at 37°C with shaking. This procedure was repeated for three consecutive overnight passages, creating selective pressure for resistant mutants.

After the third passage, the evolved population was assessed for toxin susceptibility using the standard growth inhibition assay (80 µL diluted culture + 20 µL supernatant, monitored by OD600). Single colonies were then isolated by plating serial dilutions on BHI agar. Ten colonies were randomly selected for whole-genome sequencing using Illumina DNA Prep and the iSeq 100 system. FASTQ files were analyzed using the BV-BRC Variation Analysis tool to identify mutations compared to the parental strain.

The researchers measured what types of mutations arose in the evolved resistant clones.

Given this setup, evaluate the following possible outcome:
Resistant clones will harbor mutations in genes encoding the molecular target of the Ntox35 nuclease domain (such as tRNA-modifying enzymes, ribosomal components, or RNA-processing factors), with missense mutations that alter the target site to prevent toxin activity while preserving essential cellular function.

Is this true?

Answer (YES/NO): NO